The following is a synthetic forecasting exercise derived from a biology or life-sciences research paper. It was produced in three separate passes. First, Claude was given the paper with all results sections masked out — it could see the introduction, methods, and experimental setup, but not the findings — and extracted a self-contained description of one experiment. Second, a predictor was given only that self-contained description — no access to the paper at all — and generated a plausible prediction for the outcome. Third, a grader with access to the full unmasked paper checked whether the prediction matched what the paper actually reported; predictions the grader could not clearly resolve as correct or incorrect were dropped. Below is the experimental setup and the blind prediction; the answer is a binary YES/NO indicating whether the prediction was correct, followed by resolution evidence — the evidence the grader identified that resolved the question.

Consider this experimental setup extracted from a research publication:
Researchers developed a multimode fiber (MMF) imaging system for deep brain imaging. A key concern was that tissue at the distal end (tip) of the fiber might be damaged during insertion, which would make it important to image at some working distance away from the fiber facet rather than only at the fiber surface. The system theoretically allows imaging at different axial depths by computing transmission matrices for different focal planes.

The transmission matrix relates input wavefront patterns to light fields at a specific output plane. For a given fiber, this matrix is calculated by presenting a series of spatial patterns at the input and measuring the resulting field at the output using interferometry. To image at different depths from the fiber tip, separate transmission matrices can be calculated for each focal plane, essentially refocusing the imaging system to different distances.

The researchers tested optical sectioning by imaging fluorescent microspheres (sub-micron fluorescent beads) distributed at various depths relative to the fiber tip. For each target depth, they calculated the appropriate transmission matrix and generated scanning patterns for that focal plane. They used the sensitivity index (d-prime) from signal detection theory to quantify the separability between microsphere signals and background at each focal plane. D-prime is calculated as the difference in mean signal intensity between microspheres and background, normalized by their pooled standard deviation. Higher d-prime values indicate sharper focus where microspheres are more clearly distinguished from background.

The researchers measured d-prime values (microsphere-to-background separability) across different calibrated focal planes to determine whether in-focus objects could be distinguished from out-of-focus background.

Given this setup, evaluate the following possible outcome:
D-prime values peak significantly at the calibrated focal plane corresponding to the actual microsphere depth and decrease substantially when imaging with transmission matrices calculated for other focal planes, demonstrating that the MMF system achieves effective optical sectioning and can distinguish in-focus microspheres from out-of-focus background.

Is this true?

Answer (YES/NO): YES